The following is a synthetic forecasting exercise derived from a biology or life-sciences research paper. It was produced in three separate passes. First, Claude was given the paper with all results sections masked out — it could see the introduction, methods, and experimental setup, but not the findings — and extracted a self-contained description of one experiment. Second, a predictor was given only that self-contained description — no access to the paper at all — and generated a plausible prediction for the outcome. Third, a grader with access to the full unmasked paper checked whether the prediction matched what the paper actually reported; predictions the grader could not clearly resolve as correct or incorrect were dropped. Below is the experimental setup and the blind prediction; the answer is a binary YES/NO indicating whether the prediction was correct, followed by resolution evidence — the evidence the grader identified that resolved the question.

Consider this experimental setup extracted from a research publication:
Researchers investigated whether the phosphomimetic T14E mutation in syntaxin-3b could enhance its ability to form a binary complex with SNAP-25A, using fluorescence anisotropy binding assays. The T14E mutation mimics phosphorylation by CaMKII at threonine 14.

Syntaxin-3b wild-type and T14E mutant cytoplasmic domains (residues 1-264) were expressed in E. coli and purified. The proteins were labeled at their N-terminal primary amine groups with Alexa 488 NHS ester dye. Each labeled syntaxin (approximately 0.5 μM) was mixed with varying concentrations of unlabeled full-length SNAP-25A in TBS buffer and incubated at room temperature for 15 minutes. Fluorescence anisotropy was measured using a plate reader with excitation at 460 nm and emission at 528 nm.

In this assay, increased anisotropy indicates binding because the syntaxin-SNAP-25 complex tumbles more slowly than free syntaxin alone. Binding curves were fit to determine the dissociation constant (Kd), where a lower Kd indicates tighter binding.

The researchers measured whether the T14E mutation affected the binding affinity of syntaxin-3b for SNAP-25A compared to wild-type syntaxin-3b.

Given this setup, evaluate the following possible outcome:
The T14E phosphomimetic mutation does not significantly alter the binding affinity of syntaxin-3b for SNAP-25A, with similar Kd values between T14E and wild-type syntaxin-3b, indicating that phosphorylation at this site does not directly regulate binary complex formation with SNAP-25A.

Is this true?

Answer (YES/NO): NO